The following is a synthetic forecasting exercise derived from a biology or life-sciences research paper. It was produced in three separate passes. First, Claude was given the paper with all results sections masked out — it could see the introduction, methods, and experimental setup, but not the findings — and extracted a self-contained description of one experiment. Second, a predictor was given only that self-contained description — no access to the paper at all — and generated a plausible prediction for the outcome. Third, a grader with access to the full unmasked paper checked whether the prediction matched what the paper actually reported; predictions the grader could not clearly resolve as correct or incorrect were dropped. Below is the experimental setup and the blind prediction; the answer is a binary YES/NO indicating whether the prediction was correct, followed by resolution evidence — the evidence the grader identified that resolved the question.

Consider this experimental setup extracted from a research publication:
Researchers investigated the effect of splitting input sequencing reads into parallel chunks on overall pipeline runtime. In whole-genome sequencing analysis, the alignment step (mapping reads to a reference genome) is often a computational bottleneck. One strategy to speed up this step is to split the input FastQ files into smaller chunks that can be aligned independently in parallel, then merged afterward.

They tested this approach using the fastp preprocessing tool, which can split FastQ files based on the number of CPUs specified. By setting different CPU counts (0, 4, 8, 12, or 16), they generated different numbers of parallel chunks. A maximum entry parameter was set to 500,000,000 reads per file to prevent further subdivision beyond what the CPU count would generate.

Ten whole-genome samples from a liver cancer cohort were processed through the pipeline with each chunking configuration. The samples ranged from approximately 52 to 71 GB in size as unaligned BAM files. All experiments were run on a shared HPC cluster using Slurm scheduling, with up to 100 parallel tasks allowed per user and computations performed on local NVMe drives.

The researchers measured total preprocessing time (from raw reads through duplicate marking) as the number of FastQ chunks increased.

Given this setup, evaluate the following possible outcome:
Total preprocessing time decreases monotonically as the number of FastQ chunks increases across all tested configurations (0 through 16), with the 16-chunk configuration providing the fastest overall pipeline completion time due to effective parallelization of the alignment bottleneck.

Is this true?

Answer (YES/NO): NO